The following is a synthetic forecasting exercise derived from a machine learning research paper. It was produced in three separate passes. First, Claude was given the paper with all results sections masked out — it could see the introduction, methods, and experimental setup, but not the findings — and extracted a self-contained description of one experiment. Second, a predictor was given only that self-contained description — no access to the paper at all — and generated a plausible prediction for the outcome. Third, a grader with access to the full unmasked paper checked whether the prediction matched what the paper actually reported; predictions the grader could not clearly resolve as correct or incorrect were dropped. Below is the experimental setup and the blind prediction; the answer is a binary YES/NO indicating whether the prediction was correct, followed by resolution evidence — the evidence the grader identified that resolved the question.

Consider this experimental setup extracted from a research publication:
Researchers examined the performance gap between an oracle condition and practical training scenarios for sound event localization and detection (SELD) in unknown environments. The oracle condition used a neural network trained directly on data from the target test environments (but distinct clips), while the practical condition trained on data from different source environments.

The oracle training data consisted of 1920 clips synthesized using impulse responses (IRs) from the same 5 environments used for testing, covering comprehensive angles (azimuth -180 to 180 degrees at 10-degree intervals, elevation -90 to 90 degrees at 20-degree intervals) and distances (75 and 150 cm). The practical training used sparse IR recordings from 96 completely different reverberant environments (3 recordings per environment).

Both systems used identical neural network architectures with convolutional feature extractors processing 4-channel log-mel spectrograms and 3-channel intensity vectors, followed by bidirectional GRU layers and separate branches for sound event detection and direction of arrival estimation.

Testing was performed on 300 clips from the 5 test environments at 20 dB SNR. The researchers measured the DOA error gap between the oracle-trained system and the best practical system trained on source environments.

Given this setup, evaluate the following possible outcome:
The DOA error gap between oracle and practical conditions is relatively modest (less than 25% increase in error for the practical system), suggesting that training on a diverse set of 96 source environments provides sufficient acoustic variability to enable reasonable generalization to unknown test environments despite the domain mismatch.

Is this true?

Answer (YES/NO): NO